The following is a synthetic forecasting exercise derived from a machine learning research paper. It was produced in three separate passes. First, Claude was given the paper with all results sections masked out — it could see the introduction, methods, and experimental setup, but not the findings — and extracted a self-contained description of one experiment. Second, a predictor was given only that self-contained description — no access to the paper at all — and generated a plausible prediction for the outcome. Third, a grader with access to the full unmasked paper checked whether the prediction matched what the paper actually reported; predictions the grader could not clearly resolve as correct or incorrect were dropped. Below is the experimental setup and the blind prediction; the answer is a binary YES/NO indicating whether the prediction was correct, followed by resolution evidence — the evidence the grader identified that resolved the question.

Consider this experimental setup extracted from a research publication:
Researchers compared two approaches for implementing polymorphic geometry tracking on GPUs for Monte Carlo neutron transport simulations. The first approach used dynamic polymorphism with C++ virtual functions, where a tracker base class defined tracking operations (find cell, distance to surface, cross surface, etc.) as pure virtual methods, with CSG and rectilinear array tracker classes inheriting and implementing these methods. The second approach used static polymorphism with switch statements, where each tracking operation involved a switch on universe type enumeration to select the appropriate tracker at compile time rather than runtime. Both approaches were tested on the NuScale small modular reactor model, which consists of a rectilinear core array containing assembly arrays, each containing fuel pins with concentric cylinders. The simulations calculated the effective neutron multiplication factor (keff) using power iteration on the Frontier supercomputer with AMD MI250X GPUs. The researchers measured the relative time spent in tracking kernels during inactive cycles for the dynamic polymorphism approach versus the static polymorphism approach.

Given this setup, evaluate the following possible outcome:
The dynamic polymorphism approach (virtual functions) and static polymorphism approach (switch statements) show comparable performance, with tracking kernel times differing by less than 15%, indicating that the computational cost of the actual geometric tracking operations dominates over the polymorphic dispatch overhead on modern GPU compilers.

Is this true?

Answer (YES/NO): NO